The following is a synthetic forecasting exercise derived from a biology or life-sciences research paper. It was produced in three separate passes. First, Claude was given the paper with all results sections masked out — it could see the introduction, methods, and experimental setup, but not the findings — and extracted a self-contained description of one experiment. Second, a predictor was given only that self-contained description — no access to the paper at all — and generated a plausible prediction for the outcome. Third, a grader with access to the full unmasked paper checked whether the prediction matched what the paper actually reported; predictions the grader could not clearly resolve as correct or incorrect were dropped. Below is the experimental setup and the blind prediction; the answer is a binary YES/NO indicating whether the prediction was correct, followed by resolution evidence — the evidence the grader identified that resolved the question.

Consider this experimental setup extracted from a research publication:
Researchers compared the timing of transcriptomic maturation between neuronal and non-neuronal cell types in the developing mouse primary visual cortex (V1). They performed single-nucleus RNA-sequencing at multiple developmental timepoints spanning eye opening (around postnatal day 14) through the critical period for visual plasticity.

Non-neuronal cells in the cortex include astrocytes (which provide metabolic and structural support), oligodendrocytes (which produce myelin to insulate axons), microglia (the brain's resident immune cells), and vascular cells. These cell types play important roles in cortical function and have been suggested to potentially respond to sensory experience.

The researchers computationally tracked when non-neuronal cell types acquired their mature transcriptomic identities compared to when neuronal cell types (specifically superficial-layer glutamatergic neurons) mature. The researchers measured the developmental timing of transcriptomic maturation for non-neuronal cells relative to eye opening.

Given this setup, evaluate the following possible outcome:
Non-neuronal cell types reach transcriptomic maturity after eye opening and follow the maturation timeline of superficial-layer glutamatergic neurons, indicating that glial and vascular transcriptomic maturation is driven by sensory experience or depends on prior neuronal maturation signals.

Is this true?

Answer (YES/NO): NO